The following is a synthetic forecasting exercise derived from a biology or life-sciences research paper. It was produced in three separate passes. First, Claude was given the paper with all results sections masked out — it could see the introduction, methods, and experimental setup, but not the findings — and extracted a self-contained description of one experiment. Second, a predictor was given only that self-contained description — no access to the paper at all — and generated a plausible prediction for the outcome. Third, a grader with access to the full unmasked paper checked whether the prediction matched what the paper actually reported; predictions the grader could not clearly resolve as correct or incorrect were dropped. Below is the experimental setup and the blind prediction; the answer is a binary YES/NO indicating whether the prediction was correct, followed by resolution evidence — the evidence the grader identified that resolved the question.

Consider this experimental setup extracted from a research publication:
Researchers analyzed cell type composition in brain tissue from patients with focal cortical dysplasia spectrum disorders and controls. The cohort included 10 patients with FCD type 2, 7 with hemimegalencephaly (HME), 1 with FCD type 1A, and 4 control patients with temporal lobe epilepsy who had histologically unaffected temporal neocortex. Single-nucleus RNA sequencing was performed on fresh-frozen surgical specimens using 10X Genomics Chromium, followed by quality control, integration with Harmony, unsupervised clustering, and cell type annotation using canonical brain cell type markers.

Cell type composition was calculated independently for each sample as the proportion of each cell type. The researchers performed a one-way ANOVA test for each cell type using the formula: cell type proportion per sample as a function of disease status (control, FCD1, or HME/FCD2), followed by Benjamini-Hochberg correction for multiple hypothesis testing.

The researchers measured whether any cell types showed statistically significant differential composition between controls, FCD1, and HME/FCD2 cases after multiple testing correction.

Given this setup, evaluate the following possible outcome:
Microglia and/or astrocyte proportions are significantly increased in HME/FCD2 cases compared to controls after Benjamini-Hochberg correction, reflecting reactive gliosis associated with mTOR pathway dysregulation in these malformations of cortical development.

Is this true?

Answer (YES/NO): NO